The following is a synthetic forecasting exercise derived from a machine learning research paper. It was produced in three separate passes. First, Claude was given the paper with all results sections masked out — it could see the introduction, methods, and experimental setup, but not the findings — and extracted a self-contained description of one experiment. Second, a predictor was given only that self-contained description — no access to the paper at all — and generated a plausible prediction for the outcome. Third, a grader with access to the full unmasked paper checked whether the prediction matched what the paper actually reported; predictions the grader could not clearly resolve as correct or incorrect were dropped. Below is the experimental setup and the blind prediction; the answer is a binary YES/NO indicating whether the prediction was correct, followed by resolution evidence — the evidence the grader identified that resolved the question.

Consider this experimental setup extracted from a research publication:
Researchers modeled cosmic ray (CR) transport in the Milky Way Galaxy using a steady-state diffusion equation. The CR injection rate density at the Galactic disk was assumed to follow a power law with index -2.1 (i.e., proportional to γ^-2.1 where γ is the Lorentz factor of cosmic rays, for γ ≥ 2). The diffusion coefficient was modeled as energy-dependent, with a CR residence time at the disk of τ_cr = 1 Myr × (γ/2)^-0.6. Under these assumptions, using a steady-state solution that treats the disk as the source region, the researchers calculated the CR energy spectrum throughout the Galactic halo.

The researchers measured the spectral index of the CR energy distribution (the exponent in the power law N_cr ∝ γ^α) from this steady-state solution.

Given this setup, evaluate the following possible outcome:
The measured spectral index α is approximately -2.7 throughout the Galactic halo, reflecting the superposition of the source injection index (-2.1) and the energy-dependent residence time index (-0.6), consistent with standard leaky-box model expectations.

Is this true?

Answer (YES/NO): YES